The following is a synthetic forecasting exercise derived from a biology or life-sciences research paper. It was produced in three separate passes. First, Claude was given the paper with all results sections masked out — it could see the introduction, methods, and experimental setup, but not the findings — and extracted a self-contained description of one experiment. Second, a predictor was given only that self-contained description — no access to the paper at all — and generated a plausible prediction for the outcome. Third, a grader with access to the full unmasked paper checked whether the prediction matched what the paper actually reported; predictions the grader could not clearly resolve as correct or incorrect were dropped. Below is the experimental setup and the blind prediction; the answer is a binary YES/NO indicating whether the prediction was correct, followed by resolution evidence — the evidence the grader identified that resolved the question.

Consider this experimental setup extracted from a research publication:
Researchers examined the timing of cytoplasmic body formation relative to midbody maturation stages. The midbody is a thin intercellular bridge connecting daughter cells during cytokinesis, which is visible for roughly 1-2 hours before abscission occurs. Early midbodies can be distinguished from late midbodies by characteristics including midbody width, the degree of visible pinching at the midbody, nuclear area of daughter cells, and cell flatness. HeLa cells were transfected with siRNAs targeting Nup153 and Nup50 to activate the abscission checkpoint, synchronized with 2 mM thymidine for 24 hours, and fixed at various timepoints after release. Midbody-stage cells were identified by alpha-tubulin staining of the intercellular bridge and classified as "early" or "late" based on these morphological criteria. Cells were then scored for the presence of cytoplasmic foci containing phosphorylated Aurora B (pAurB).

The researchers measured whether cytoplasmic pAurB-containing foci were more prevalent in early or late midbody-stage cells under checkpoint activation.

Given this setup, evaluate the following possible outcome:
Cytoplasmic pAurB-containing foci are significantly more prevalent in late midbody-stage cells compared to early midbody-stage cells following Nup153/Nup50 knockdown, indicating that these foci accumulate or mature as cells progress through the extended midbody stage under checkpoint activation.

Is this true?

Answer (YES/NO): YES